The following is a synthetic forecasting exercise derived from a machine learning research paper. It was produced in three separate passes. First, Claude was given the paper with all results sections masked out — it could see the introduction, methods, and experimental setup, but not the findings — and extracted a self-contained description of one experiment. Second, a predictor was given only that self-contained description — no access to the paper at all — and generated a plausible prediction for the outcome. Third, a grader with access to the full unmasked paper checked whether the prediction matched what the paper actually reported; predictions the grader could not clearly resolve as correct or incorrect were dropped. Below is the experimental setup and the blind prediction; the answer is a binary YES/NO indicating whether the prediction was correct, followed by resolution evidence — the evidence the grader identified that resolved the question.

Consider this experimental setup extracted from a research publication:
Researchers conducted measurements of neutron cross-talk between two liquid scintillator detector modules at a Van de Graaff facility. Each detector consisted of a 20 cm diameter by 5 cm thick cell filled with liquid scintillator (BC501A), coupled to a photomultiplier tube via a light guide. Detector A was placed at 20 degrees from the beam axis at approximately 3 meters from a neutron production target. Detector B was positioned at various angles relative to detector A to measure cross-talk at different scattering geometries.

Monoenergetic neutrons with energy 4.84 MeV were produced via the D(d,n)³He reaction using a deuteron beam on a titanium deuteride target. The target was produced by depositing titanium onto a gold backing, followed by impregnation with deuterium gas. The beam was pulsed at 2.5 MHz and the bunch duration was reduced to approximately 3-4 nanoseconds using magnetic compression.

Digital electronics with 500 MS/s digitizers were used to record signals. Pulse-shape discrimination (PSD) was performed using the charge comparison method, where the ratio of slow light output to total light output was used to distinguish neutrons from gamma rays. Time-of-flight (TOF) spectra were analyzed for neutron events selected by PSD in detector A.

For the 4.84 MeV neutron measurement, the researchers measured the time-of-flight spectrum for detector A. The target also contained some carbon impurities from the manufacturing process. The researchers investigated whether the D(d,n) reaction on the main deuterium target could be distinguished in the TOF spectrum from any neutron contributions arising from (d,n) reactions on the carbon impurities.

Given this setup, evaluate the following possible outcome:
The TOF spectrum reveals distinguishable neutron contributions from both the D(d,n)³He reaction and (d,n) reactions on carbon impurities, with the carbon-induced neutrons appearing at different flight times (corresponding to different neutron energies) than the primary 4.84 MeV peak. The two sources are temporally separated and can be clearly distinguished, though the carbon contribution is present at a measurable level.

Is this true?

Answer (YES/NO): YES